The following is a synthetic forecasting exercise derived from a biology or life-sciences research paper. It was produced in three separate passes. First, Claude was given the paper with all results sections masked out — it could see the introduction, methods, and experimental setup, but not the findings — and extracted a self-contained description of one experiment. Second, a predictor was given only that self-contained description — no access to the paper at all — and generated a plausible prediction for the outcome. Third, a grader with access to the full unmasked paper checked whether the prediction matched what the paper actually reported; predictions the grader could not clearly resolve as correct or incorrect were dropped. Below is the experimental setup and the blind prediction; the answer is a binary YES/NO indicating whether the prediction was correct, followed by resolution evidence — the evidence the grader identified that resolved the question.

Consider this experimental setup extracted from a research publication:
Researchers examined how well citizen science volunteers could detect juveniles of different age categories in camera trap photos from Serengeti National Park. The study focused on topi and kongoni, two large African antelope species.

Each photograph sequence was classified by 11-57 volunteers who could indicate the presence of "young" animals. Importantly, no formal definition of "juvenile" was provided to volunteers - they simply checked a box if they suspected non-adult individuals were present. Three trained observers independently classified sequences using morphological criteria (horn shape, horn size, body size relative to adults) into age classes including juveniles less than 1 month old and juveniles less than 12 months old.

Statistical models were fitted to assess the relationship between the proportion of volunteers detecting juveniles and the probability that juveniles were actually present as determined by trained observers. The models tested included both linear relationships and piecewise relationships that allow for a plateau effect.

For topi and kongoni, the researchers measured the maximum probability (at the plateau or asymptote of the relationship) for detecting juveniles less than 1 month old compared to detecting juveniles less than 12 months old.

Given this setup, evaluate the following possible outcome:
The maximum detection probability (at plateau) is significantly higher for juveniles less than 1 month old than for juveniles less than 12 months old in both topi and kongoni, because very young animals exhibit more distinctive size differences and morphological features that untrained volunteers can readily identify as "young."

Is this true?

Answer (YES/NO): NO